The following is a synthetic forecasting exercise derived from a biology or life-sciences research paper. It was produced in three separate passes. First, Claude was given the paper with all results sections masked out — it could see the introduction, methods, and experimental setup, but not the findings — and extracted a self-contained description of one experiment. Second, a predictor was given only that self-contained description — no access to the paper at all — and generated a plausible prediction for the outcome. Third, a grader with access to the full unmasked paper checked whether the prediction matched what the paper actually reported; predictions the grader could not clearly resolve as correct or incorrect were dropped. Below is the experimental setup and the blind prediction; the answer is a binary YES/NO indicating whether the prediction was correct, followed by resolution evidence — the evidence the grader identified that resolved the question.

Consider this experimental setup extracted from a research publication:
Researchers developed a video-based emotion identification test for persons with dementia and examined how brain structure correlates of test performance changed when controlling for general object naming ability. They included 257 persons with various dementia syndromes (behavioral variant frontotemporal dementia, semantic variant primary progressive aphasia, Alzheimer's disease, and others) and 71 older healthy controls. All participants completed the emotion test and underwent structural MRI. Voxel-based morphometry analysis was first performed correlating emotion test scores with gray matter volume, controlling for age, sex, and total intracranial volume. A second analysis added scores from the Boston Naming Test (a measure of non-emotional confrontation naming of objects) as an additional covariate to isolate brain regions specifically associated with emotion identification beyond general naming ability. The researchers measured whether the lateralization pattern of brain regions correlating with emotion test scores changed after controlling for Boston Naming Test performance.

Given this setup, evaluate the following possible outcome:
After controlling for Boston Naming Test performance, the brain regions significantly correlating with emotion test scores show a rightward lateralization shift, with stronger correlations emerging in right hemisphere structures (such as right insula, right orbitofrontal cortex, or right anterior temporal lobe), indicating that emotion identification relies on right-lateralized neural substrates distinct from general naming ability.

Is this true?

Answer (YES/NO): YES